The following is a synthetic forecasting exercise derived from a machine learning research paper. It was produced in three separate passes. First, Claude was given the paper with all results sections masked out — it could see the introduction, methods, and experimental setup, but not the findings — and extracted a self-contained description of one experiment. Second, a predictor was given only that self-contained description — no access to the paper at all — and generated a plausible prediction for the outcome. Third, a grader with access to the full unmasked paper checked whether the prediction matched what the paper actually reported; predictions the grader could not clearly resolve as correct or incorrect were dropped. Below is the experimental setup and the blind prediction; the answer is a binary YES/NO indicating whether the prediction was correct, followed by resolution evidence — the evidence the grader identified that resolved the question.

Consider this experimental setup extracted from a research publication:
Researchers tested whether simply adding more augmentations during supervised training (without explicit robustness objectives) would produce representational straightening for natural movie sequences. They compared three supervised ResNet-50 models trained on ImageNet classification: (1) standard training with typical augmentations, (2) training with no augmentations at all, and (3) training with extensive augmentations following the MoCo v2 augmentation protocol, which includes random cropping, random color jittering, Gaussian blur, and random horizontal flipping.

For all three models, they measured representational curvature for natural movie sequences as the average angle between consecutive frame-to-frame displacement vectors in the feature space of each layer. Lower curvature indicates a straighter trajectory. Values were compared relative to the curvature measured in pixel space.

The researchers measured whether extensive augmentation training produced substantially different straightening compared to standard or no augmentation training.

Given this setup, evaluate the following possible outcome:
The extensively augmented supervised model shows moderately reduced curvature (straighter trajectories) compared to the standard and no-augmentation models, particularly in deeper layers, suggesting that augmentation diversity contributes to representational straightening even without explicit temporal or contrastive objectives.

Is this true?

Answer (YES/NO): NO